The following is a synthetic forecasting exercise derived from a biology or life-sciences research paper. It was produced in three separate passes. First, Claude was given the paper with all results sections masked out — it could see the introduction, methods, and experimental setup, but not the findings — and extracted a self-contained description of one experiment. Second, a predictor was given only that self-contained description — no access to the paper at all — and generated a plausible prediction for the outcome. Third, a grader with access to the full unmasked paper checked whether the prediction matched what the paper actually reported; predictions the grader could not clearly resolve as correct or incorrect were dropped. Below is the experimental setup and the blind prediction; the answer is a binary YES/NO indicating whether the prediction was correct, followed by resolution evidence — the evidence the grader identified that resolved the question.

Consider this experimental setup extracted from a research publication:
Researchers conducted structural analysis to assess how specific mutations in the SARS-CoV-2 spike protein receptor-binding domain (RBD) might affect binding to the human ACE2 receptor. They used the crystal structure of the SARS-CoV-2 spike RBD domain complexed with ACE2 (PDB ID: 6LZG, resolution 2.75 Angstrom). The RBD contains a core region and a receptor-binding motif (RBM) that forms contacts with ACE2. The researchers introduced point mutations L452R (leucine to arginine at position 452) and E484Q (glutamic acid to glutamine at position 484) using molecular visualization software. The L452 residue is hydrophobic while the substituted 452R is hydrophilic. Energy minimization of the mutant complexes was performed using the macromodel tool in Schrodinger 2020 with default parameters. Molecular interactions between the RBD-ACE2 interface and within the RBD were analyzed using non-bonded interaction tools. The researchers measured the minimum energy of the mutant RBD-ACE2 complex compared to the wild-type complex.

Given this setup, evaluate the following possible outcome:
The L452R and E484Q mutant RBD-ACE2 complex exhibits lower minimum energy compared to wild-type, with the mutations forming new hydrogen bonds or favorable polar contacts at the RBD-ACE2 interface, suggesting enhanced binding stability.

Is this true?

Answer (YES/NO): NO